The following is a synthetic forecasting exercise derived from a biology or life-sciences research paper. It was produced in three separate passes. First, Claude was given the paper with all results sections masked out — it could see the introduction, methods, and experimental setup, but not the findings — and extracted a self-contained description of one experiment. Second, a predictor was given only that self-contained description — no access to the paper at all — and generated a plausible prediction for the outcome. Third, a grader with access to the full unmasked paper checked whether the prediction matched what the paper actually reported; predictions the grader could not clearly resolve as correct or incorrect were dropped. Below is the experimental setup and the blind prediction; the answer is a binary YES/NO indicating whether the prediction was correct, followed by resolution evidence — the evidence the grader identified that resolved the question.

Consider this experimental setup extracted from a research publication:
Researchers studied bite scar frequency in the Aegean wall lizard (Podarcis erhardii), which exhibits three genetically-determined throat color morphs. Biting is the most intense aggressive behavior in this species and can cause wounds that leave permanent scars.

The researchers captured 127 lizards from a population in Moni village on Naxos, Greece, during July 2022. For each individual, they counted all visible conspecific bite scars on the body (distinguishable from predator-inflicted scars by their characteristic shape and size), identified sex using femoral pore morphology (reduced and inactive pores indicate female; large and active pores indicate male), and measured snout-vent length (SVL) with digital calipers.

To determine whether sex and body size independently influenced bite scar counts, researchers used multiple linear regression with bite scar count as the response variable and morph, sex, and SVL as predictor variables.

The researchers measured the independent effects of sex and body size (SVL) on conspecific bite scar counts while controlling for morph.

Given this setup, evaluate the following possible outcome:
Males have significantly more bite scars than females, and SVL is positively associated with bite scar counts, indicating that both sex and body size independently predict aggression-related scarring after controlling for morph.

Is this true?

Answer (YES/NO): NO